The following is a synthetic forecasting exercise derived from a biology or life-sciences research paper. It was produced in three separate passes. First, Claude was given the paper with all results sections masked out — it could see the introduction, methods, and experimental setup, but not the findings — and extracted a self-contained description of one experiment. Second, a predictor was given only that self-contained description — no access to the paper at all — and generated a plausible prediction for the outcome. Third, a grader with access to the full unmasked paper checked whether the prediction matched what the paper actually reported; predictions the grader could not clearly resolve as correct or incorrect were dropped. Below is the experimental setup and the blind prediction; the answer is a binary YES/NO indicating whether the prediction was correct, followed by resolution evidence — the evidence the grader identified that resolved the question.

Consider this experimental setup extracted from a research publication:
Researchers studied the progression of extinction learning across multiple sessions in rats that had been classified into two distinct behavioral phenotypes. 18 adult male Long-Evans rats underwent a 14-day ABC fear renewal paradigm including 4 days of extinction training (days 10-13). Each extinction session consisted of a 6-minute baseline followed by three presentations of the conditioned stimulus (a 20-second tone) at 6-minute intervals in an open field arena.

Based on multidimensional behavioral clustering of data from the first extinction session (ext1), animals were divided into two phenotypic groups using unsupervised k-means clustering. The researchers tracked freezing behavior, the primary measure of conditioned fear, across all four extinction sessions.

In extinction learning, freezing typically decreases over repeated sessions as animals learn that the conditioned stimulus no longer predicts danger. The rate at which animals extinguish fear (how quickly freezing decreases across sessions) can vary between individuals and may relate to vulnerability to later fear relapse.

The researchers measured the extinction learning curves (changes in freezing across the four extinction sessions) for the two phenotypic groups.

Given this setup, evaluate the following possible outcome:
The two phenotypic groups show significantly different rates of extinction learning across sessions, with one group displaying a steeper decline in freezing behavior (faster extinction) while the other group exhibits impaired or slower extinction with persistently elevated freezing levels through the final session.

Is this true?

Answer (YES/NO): NO